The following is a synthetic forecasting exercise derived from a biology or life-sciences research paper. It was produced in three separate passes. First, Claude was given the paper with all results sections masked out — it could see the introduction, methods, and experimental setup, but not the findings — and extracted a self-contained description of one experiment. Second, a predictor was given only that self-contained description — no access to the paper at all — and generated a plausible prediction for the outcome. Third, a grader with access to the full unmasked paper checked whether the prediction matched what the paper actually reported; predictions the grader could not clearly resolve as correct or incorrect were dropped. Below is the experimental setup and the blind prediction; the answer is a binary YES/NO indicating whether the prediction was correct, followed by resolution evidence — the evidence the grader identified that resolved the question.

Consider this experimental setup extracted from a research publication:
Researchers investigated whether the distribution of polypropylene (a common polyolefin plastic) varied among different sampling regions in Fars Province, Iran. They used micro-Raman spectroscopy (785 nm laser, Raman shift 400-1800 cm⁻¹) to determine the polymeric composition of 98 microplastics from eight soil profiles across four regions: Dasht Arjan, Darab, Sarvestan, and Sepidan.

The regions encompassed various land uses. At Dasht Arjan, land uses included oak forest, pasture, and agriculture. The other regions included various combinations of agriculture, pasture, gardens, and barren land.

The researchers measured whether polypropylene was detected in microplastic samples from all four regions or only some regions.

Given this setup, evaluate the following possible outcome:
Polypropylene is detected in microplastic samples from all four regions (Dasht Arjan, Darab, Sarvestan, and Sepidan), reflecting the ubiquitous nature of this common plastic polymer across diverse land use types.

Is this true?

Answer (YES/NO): NO